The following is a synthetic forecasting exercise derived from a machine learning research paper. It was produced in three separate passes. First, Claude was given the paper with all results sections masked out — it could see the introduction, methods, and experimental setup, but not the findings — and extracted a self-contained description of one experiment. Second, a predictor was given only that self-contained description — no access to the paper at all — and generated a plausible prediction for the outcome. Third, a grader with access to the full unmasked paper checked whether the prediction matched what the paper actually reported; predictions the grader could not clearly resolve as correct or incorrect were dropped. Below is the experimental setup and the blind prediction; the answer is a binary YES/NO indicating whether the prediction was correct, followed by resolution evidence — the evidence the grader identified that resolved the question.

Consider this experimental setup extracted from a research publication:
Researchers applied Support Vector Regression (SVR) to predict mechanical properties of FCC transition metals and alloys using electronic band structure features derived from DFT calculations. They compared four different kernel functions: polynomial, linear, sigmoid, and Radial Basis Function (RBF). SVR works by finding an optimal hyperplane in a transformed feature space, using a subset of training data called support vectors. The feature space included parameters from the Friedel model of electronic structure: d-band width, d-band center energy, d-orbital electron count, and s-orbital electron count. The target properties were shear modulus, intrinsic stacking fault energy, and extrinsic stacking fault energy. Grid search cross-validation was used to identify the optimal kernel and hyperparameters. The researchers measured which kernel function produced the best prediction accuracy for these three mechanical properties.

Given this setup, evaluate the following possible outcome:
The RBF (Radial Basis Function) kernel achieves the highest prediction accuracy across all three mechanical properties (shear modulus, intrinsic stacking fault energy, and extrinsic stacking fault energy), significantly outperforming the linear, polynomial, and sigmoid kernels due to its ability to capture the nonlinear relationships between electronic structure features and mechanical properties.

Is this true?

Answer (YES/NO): NO